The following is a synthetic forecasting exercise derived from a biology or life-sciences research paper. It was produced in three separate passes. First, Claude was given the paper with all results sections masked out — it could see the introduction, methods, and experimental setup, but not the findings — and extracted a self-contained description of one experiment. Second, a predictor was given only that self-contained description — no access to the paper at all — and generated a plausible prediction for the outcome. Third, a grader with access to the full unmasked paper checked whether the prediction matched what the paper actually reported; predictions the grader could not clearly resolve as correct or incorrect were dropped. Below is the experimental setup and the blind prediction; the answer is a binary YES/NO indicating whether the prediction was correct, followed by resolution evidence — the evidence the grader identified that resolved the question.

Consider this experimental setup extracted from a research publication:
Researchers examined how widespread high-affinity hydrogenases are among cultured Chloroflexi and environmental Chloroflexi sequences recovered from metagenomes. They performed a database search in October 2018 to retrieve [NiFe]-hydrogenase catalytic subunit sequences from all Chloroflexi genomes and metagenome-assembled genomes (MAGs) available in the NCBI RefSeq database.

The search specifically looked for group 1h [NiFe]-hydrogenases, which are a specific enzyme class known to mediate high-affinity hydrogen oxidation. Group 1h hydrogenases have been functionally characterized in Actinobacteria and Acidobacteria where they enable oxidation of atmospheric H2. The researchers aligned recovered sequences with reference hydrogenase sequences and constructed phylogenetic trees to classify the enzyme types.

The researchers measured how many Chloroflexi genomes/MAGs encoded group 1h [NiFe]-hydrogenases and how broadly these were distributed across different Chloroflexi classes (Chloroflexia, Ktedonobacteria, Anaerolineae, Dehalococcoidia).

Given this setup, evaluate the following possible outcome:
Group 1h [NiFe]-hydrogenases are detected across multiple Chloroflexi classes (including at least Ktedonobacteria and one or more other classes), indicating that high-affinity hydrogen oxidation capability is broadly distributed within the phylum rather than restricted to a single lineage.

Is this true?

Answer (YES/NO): YES